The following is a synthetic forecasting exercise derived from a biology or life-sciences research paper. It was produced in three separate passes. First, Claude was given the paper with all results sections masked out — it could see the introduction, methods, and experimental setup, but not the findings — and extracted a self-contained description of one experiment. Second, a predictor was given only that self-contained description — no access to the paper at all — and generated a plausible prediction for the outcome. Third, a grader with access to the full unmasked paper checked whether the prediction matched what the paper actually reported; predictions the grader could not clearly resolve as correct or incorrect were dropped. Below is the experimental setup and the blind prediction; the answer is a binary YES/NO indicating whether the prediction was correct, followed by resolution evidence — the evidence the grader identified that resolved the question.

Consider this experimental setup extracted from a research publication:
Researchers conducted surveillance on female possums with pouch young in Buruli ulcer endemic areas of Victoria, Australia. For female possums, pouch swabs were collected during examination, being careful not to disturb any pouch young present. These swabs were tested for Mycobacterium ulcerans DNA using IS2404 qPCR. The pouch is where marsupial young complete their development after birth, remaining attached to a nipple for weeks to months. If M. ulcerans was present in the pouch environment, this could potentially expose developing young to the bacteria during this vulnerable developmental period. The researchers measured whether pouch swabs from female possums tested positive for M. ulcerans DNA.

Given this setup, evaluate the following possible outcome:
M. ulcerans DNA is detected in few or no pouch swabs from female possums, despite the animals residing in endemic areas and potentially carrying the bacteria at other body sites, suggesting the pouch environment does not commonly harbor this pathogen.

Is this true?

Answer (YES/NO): NO